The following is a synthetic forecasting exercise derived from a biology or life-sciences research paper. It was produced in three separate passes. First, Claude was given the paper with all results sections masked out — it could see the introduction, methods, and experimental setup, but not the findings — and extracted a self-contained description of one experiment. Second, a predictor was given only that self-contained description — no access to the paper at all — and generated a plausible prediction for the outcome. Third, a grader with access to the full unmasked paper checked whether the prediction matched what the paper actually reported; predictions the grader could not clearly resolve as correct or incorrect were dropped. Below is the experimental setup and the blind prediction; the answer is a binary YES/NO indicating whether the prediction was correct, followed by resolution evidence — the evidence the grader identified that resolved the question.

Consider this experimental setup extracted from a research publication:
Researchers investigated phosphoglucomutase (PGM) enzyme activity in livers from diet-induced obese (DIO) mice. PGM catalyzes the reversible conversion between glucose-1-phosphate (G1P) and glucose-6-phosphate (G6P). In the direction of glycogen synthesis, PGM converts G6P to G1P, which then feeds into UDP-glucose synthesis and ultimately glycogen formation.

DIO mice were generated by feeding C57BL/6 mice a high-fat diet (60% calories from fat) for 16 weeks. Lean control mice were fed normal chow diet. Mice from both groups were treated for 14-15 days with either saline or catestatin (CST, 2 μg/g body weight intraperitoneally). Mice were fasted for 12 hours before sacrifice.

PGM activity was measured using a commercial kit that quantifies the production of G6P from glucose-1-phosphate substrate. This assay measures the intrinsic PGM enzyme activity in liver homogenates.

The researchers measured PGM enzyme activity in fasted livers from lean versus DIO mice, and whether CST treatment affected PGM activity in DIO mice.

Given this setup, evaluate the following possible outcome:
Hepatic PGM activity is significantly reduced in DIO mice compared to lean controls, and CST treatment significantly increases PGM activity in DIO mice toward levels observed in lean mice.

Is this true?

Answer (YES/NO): NO